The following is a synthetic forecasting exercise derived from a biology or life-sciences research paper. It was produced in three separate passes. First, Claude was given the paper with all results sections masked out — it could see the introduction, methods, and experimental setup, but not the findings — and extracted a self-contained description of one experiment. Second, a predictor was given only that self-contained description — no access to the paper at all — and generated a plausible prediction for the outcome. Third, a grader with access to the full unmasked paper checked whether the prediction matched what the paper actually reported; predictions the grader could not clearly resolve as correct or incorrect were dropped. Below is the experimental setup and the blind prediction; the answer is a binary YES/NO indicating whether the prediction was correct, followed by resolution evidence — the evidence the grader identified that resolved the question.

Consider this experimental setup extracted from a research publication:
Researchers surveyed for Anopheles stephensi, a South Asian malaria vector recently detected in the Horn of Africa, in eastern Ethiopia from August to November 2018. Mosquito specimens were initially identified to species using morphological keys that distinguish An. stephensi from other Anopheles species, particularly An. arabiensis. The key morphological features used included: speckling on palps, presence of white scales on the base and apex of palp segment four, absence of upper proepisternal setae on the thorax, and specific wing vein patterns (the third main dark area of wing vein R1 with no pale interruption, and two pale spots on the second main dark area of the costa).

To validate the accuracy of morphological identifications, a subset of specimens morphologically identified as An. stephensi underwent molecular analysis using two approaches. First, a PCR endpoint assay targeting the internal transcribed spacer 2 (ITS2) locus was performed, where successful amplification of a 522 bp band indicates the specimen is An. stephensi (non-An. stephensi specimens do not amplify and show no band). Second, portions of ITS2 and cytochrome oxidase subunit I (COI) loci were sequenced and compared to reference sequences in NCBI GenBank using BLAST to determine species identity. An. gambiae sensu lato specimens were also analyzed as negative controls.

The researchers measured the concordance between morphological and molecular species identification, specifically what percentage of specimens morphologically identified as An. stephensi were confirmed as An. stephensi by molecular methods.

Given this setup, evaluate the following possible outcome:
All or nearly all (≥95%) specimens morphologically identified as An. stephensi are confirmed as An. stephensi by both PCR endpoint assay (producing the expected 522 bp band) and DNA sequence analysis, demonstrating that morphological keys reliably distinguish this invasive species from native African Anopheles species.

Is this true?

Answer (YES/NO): YES